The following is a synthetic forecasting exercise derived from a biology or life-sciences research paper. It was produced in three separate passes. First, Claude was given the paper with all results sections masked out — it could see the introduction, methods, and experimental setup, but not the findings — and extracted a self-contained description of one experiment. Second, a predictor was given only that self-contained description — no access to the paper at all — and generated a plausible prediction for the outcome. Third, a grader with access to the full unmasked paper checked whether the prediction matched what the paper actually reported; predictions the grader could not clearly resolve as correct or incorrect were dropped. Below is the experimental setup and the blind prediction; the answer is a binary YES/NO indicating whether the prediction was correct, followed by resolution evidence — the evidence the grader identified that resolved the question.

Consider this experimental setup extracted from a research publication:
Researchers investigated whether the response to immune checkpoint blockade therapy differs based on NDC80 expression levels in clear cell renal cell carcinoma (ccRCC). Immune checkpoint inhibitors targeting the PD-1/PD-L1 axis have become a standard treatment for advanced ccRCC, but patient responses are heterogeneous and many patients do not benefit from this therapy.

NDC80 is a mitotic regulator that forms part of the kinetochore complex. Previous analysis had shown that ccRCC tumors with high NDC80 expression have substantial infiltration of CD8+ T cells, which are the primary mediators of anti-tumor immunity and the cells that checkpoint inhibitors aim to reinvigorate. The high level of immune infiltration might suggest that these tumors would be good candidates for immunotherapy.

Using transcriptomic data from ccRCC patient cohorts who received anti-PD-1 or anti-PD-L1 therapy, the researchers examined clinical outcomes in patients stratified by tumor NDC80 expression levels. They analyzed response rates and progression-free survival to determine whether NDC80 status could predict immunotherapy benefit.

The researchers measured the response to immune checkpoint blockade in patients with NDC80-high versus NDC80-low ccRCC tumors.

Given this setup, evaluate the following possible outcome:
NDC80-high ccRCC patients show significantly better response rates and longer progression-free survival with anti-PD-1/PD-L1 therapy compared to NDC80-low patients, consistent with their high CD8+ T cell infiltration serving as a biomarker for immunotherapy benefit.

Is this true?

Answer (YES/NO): NO